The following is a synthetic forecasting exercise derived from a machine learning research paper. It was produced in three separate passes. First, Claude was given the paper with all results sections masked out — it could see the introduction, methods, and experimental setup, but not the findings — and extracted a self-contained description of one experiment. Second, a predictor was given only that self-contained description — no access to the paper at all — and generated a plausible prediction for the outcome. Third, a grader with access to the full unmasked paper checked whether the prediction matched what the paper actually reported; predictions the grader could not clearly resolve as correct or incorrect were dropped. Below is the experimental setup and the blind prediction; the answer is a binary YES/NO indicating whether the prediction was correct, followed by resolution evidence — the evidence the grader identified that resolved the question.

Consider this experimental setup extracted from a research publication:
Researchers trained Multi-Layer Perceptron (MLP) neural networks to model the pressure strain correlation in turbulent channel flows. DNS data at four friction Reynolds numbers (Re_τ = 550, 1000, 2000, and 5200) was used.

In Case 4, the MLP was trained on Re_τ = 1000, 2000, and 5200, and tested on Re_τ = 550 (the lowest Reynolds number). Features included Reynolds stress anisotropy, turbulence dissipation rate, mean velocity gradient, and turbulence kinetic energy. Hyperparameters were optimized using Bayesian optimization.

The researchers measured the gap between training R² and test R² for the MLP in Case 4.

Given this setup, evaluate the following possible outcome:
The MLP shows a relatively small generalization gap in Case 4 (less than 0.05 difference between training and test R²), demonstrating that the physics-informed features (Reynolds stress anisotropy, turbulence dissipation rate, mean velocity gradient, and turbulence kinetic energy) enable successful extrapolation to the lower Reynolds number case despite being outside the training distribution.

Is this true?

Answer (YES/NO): NO